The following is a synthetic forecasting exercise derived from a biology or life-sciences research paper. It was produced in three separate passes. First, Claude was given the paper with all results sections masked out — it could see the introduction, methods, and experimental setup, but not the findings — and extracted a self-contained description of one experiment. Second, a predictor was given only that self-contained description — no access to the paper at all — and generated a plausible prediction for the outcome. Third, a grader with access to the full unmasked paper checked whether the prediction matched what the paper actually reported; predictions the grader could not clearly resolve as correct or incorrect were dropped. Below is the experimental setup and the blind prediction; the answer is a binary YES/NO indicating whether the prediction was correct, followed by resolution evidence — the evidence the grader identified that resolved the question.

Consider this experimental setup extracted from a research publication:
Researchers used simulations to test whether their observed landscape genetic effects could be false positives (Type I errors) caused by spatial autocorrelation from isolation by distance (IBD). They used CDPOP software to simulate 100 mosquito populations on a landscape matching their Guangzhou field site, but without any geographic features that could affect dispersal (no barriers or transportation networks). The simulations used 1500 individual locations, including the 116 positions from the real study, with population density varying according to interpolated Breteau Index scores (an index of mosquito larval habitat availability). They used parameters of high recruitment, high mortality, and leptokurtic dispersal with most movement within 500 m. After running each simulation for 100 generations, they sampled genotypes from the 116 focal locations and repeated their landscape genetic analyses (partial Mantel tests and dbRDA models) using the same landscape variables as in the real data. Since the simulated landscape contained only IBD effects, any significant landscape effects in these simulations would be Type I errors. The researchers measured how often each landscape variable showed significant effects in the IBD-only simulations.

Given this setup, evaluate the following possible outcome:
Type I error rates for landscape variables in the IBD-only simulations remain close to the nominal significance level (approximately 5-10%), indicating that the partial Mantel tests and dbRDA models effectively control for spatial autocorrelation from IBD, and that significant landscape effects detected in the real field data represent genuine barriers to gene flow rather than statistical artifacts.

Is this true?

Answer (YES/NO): NO